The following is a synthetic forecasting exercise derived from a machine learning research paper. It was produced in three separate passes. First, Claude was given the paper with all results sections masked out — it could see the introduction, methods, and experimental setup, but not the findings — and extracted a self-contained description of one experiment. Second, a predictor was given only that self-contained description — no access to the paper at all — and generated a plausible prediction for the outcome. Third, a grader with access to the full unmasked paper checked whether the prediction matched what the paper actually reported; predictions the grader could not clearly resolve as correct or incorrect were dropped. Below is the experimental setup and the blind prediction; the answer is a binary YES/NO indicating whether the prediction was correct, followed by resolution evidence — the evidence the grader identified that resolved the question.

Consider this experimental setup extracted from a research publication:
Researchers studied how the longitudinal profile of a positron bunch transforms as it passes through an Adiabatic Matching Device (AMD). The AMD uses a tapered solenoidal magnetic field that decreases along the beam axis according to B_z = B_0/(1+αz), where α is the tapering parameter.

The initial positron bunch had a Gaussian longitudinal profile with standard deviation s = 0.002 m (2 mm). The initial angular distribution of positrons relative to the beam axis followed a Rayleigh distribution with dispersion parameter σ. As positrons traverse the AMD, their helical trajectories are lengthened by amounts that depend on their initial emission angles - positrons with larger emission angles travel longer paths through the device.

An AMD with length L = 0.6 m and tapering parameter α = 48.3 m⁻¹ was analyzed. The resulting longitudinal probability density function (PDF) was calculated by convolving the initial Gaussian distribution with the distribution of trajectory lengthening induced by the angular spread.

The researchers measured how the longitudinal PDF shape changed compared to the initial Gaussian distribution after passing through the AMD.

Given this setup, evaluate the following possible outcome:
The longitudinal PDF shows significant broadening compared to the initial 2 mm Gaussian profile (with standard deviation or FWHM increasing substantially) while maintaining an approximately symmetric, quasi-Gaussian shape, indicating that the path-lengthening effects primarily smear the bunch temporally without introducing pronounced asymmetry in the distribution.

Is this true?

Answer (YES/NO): NO